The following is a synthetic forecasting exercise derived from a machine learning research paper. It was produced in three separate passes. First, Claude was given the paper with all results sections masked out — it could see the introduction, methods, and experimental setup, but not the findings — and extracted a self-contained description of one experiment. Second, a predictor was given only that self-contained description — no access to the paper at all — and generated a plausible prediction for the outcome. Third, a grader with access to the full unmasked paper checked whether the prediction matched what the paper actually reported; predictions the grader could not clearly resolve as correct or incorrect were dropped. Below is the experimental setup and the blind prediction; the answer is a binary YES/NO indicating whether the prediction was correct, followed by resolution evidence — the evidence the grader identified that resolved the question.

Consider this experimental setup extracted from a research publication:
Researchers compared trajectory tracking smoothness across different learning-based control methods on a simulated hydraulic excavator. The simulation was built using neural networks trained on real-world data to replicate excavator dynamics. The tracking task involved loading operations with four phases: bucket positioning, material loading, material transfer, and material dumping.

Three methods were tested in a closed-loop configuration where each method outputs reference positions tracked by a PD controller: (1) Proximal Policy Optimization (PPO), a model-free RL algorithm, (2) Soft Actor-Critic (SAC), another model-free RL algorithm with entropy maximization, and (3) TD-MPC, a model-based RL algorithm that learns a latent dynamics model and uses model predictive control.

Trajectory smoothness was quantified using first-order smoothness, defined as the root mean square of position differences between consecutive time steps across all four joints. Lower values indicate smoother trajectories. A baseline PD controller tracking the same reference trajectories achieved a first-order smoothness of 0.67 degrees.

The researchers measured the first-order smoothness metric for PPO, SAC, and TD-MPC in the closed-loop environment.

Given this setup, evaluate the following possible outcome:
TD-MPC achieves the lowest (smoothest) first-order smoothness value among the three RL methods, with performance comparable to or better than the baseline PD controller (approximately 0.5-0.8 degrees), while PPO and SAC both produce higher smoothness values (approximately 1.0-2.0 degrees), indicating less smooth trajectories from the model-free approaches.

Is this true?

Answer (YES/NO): NO